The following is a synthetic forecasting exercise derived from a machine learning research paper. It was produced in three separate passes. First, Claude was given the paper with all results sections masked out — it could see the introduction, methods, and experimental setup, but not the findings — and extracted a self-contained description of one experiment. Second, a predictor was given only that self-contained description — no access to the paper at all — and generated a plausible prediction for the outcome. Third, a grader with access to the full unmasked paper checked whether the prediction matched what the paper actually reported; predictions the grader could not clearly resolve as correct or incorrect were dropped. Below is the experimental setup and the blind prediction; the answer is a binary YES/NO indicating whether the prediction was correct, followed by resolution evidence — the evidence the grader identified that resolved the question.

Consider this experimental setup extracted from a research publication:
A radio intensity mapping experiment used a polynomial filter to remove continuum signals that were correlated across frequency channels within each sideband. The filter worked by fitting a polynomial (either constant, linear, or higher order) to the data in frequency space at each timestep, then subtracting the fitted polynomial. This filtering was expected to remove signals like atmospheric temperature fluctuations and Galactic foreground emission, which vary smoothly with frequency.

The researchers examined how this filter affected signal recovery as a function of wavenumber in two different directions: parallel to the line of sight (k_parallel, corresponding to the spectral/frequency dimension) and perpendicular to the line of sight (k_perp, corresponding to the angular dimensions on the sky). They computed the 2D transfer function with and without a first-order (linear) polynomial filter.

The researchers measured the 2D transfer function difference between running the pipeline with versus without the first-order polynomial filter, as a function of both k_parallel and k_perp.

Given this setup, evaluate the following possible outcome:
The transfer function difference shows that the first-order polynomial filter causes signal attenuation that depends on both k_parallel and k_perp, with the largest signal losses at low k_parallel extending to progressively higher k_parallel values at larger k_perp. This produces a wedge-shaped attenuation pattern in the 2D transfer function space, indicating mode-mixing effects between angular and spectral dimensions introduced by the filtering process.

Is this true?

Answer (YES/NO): NO